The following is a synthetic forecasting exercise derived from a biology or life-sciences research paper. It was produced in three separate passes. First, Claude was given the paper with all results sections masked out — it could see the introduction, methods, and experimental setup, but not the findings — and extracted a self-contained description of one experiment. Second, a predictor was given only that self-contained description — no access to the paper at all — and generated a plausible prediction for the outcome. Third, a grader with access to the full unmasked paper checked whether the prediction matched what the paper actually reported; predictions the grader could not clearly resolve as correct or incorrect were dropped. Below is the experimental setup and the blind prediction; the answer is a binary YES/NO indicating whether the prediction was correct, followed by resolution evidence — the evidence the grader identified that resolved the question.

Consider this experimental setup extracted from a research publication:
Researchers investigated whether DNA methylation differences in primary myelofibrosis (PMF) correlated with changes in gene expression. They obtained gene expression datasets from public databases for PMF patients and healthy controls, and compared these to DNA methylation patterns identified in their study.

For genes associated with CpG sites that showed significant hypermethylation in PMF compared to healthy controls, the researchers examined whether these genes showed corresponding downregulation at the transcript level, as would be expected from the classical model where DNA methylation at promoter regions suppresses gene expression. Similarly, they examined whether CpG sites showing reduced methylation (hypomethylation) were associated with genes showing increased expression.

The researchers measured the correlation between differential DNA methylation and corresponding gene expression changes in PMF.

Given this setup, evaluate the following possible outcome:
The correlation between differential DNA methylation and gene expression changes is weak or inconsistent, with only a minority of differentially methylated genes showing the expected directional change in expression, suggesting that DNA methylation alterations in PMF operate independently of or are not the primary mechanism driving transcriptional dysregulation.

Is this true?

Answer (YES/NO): YES